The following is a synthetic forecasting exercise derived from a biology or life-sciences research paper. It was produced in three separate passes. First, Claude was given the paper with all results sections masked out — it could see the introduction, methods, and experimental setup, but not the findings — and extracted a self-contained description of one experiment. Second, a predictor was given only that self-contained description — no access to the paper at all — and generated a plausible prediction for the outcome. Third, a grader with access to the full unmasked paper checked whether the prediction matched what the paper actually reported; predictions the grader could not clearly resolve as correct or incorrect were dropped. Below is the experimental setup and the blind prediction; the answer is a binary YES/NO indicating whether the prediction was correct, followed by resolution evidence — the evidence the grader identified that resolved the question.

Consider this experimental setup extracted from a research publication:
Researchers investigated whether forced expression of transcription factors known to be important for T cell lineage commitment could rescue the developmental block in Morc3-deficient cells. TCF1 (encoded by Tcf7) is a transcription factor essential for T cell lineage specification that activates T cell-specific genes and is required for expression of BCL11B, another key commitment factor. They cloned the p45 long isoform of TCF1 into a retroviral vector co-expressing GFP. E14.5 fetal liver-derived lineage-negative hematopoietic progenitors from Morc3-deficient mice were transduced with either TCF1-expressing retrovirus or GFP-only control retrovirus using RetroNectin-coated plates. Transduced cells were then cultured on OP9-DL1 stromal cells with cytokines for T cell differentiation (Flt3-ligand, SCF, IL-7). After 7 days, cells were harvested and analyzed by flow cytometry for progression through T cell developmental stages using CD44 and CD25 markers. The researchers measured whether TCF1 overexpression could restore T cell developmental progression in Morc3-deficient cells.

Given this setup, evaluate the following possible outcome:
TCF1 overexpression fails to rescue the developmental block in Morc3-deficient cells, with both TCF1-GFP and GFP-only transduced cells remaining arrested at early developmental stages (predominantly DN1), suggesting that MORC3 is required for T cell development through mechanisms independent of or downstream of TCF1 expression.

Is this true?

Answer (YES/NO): NO